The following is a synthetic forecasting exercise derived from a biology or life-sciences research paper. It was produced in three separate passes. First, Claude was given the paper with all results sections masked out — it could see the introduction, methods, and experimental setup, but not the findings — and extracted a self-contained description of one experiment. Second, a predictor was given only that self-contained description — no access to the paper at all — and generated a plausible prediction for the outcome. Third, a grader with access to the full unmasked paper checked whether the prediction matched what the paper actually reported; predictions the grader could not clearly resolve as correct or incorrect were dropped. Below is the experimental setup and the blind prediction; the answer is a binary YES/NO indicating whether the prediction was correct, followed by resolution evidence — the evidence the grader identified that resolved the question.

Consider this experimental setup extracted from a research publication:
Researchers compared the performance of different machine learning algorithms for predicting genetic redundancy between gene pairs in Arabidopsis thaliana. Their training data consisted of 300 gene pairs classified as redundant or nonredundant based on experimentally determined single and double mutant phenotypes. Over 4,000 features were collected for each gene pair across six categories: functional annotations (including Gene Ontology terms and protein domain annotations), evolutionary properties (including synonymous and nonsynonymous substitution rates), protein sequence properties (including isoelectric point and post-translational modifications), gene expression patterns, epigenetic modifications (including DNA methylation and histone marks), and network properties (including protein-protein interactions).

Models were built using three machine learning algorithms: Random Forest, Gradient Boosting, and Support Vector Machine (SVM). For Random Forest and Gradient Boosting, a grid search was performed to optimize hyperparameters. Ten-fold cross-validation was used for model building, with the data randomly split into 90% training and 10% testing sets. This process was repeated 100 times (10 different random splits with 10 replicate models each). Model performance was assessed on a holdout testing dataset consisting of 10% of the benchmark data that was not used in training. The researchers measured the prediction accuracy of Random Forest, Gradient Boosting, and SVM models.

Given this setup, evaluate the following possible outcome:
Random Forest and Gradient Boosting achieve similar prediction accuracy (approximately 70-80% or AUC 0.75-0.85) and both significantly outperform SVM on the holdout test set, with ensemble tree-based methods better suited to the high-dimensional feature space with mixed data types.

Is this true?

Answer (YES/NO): NO